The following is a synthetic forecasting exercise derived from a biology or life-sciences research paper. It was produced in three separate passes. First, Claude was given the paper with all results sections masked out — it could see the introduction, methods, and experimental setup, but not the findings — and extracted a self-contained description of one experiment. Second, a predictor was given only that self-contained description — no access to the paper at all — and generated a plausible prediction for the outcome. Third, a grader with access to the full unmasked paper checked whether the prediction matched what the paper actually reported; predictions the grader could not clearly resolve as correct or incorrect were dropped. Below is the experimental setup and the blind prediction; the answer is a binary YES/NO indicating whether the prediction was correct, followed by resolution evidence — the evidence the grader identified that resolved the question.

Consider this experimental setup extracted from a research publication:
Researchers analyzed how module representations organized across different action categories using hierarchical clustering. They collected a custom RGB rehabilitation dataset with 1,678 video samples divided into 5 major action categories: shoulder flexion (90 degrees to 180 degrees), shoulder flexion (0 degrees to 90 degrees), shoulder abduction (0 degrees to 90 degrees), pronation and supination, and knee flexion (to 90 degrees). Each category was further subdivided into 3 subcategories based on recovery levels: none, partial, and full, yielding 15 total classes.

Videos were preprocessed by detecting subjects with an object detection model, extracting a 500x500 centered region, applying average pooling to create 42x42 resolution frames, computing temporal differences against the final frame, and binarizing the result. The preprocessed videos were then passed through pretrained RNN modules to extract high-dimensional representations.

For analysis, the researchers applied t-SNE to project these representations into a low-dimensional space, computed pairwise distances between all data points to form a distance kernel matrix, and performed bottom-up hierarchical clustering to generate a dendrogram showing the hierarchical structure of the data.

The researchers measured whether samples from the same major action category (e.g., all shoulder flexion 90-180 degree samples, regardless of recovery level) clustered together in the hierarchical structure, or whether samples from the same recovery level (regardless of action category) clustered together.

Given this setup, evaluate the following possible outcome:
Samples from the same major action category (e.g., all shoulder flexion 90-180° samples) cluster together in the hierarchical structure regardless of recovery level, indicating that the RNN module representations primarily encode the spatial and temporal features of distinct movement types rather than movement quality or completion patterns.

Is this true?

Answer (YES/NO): YES